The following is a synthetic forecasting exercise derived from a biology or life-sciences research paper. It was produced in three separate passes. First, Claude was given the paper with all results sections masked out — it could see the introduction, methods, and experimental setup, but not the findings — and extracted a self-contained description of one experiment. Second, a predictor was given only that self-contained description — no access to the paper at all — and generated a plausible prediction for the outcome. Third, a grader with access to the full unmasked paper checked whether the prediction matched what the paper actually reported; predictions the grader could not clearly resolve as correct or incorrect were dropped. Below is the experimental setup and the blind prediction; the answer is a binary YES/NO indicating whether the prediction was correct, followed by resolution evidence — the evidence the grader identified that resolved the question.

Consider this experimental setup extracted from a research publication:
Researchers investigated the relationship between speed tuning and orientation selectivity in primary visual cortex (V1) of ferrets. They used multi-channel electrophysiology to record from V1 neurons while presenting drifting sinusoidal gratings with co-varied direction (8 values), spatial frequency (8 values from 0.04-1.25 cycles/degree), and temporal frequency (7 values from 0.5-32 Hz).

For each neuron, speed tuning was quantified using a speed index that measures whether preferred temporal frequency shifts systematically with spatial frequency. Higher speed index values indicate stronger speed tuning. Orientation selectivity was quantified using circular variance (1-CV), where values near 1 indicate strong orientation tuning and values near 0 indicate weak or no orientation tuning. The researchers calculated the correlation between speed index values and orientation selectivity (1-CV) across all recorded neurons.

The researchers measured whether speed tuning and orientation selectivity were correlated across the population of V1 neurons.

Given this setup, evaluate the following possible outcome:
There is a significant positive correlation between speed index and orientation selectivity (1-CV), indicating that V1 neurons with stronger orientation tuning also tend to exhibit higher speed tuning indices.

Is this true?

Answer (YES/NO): NO